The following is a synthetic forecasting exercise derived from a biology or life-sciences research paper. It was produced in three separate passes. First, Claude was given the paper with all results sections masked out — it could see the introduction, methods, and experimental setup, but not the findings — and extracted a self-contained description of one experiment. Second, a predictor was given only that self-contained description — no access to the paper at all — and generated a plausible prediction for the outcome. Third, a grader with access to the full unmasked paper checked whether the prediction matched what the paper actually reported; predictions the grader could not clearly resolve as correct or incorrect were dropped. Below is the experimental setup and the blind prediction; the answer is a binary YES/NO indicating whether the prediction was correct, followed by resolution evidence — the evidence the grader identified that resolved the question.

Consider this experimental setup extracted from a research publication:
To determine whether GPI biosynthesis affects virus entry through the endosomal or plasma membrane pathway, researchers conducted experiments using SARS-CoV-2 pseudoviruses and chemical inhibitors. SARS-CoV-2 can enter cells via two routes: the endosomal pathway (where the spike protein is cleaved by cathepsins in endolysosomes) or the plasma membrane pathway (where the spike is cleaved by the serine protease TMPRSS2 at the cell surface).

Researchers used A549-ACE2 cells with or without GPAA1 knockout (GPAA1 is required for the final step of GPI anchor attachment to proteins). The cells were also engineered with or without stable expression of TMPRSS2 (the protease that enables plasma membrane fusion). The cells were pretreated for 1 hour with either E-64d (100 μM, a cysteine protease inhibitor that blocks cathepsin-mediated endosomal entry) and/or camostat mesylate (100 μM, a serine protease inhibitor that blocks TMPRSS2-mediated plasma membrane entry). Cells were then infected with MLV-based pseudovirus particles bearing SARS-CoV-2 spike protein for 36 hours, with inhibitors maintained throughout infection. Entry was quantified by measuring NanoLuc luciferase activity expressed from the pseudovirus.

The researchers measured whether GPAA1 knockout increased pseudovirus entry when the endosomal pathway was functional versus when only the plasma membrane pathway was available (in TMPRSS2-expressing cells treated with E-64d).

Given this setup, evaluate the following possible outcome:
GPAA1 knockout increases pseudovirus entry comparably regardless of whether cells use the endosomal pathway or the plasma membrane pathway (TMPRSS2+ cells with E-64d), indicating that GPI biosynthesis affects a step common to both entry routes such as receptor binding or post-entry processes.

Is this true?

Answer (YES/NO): NO